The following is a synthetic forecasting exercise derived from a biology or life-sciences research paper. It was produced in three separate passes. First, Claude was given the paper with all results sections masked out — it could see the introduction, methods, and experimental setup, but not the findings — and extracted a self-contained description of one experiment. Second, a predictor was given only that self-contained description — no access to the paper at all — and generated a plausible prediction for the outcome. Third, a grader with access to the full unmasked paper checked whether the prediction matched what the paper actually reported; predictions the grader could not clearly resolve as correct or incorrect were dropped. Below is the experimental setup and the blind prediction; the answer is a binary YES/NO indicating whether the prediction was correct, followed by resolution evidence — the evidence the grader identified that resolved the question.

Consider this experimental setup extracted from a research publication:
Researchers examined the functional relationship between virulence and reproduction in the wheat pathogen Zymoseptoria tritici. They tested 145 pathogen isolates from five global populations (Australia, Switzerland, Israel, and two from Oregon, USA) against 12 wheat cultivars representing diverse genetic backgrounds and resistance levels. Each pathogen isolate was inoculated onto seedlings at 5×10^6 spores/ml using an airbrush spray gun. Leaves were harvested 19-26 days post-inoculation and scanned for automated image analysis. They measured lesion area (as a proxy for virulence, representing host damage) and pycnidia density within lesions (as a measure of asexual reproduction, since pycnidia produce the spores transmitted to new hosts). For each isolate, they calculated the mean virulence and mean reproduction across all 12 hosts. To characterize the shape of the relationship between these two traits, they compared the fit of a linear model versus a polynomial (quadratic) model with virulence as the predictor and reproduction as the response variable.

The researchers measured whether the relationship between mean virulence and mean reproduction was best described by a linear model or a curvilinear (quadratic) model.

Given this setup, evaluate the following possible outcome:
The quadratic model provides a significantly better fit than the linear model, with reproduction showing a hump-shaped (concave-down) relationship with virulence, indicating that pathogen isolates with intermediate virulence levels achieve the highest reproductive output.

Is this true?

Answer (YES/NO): NO